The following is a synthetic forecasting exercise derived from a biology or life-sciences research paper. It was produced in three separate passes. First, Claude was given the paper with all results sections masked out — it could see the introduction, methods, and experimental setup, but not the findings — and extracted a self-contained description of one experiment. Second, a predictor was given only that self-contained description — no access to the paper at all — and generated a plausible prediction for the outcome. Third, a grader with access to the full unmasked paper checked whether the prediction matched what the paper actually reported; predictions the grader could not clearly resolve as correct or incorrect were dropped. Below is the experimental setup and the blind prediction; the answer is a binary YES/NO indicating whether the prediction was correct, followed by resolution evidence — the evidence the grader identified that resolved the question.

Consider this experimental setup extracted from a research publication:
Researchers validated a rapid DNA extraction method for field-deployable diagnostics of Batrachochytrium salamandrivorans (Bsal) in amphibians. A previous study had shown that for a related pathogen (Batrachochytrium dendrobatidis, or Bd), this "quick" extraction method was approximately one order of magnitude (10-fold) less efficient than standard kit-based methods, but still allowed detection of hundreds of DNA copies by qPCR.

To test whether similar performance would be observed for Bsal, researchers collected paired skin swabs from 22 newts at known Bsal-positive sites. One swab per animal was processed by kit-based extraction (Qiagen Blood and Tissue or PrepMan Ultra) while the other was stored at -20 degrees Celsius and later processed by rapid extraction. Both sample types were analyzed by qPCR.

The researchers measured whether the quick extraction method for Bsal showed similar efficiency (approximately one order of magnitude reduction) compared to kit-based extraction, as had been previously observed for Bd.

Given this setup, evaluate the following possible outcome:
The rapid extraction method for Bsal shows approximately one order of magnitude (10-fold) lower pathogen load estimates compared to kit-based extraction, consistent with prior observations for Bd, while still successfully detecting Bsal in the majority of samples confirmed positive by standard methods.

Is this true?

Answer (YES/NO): NO